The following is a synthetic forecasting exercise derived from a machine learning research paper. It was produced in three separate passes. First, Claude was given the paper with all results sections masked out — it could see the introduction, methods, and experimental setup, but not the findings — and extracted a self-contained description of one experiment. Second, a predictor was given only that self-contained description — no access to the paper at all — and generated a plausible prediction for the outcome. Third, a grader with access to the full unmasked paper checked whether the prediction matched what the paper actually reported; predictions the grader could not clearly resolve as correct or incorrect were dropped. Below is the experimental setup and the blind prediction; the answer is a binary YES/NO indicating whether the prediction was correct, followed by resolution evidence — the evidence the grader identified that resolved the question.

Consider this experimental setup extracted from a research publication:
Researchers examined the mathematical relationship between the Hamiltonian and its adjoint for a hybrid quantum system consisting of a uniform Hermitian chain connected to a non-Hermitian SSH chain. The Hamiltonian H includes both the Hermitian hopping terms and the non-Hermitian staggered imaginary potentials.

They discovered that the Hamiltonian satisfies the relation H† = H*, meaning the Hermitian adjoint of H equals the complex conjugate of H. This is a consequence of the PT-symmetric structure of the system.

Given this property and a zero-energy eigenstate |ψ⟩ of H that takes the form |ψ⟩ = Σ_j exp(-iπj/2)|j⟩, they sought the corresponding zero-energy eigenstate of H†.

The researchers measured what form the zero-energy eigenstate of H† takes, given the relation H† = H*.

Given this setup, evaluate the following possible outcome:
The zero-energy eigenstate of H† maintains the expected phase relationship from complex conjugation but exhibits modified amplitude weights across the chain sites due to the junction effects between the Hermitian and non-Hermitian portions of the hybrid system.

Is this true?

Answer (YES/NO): NO